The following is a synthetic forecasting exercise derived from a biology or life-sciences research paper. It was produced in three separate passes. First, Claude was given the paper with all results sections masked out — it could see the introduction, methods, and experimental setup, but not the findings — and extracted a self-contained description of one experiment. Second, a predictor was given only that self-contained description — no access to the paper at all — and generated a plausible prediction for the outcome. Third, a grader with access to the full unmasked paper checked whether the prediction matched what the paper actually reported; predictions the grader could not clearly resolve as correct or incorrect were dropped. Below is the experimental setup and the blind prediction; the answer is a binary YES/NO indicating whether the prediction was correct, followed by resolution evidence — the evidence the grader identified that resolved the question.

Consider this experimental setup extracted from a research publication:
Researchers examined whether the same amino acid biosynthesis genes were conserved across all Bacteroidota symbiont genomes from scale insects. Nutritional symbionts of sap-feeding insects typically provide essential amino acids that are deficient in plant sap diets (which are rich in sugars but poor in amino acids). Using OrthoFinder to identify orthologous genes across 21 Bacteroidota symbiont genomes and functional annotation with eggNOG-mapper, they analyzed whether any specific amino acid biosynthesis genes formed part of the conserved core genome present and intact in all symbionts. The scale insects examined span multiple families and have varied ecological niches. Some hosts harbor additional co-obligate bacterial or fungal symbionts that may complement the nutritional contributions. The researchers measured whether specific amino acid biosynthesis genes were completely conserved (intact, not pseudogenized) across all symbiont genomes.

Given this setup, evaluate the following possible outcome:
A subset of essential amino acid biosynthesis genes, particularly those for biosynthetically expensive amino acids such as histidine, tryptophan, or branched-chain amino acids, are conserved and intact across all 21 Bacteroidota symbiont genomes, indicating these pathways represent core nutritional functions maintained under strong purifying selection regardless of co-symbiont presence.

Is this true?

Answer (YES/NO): NO